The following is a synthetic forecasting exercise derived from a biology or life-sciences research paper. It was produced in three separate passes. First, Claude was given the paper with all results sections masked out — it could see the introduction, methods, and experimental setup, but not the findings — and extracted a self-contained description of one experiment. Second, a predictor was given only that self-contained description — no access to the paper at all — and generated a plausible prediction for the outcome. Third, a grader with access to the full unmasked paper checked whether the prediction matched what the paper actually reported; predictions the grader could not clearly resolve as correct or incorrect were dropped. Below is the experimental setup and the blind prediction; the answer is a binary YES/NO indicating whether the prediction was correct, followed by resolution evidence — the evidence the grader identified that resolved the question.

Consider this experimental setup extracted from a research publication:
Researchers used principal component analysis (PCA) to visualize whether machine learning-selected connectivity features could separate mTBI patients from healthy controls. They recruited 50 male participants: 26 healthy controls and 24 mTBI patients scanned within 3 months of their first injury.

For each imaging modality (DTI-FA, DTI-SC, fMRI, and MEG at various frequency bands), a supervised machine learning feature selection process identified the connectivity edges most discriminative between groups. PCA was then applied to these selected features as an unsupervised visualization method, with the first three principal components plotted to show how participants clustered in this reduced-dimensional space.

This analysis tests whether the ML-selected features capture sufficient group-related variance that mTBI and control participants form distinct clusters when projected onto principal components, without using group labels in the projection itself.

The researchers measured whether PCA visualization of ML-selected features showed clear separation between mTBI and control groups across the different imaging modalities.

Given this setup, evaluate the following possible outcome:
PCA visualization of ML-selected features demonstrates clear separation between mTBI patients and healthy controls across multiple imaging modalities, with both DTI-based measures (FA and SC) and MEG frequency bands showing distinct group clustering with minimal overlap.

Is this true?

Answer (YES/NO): NO